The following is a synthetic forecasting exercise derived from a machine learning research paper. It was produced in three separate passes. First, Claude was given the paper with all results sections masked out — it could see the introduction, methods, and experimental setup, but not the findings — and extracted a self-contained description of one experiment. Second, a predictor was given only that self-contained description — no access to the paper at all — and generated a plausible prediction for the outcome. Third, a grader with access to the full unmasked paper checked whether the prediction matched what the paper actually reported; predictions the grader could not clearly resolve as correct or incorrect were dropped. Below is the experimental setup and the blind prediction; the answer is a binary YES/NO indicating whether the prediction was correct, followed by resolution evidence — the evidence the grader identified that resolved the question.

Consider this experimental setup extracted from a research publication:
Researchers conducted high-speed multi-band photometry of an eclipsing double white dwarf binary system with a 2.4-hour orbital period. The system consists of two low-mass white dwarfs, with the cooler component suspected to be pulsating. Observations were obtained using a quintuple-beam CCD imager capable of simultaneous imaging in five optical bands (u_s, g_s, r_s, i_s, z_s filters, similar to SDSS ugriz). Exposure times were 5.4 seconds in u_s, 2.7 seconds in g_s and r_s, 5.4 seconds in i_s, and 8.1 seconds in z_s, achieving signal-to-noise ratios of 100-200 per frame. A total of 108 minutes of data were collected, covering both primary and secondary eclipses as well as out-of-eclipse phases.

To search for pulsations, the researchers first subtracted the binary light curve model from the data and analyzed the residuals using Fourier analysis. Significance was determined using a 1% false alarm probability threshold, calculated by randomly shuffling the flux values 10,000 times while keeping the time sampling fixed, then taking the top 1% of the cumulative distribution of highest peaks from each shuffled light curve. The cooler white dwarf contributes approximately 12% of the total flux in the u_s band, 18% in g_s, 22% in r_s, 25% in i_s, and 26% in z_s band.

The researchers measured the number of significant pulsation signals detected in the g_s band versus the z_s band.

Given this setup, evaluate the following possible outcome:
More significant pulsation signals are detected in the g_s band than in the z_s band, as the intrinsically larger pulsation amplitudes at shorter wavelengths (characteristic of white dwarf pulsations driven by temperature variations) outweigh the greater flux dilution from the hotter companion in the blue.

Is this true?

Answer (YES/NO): YES